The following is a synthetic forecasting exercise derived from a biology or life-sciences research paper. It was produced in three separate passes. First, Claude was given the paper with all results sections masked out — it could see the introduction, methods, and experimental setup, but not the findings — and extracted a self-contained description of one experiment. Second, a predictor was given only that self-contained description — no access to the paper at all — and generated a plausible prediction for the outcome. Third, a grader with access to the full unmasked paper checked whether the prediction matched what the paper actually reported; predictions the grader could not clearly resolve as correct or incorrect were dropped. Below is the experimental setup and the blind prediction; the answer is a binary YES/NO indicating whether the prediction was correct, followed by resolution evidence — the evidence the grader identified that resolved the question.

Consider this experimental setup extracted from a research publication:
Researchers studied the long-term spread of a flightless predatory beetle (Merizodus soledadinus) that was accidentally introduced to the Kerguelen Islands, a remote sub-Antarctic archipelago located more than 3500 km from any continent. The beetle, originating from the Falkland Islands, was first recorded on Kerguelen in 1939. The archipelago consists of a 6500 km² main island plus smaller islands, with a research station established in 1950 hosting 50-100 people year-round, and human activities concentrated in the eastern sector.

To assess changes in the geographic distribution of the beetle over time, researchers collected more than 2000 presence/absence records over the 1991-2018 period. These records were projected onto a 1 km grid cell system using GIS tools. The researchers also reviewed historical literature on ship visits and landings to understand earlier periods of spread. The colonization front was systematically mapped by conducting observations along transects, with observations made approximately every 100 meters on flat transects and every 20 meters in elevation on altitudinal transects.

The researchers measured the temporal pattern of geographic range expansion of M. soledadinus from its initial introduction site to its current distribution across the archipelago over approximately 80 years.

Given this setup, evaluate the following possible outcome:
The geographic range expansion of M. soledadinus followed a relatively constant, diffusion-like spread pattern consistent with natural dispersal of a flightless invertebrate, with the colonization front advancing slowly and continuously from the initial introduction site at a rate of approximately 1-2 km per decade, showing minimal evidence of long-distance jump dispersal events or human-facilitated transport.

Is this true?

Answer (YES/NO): NO